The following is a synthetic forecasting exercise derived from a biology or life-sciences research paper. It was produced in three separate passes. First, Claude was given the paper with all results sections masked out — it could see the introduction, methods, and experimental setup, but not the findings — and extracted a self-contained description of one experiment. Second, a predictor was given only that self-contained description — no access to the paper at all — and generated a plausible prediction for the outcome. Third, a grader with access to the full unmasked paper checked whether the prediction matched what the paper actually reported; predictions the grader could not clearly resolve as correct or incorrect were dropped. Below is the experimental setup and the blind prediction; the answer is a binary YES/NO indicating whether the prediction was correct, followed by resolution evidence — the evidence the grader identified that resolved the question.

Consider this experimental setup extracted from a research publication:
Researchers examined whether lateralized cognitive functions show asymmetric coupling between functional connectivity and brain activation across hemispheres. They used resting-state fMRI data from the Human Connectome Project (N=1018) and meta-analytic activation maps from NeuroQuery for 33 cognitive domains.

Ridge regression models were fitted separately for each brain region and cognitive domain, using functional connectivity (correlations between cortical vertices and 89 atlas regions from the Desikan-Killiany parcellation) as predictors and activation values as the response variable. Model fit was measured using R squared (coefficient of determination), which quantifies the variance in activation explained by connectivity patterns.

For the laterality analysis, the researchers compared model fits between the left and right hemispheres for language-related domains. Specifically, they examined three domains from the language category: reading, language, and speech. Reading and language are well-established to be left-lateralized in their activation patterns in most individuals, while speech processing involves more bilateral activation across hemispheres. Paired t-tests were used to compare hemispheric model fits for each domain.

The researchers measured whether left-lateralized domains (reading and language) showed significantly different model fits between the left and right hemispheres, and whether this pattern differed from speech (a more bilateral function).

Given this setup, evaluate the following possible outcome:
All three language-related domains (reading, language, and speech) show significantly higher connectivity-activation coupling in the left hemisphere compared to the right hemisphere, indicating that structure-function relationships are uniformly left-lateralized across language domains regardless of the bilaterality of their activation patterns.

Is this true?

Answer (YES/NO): NO